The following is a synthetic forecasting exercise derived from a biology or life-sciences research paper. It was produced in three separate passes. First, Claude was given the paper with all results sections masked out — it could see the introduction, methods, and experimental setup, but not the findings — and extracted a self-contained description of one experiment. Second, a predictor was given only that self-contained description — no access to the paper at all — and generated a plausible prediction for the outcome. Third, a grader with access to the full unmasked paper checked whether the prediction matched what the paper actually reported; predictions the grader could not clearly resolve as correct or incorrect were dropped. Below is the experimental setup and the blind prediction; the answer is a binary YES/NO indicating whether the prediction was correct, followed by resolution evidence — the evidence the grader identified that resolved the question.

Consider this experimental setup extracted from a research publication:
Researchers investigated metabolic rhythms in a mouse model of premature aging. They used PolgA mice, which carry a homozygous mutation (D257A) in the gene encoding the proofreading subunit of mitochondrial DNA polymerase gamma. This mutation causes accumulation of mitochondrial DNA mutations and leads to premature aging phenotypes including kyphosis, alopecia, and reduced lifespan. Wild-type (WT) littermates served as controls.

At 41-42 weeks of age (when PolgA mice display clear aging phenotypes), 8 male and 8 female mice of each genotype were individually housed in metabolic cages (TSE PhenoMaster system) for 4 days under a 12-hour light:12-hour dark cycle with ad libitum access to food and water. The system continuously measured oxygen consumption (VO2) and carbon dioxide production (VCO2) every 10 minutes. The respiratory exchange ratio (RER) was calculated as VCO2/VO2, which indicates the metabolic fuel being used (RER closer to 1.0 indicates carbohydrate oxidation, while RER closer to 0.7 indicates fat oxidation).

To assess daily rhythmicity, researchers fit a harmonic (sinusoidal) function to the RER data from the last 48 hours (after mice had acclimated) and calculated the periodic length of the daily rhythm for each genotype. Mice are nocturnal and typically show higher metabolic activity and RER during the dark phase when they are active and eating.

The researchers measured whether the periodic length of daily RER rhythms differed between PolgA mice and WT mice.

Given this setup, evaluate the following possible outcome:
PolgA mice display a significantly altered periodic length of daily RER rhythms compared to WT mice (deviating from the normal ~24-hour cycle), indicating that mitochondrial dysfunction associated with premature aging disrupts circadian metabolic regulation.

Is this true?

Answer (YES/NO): NO